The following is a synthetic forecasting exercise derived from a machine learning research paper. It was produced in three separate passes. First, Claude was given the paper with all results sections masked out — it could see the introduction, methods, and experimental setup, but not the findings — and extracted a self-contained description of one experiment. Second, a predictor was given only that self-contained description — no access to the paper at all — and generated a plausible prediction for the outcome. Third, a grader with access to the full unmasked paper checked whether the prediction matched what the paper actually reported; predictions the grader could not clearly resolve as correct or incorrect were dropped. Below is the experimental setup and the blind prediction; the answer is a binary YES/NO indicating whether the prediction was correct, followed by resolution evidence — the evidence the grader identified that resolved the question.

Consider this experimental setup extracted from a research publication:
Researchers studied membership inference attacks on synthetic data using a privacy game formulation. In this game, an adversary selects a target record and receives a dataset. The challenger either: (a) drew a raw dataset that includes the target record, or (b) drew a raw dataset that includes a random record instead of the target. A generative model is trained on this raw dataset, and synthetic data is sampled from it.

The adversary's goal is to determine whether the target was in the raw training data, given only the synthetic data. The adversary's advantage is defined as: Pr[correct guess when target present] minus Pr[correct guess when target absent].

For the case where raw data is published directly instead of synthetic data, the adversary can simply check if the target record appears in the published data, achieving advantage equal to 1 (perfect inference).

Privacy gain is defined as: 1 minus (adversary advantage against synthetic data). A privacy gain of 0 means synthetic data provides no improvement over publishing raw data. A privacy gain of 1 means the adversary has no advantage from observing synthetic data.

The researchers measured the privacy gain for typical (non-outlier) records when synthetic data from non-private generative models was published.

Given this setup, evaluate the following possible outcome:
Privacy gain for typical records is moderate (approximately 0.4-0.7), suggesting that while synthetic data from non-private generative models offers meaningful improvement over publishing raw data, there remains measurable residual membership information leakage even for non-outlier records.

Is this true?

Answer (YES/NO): NO